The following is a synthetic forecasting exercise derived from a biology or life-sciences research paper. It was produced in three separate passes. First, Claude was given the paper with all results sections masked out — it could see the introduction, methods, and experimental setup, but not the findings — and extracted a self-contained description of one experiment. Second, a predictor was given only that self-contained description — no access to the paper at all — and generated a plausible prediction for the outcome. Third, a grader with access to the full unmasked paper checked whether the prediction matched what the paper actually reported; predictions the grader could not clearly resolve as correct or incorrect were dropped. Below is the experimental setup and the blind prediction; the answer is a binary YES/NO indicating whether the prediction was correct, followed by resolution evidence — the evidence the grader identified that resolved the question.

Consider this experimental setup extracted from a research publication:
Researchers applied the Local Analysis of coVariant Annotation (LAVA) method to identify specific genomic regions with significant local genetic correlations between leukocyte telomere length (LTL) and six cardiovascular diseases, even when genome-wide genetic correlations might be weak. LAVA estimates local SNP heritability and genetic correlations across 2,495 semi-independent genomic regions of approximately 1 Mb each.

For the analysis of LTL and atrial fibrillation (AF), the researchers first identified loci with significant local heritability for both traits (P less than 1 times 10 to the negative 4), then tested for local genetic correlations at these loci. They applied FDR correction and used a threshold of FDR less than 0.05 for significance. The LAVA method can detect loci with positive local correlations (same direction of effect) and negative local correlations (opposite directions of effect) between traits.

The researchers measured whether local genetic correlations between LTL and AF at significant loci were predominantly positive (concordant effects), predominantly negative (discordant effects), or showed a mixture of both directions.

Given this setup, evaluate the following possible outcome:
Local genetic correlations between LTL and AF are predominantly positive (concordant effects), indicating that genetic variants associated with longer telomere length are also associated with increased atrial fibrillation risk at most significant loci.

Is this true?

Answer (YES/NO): NO